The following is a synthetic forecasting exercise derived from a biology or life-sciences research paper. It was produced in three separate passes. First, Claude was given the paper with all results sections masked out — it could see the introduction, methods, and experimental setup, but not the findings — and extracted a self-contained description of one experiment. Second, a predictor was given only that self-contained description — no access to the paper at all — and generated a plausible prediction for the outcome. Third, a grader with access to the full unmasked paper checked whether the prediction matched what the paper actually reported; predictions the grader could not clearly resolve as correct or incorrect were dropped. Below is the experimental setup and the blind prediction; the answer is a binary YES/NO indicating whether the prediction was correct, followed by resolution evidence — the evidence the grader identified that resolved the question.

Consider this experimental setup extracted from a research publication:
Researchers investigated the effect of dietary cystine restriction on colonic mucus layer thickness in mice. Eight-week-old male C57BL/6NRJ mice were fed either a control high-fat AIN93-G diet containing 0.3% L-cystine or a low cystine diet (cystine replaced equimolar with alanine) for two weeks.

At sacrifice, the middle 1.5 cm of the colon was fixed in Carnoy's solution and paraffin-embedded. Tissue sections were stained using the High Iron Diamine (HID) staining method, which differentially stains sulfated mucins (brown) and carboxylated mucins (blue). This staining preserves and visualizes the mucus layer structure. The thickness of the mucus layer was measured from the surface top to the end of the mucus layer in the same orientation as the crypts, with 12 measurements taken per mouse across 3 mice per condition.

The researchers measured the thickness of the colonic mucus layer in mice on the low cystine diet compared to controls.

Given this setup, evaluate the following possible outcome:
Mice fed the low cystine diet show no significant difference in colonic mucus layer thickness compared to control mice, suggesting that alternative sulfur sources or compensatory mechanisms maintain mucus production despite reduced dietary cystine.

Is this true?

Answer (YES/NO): YES